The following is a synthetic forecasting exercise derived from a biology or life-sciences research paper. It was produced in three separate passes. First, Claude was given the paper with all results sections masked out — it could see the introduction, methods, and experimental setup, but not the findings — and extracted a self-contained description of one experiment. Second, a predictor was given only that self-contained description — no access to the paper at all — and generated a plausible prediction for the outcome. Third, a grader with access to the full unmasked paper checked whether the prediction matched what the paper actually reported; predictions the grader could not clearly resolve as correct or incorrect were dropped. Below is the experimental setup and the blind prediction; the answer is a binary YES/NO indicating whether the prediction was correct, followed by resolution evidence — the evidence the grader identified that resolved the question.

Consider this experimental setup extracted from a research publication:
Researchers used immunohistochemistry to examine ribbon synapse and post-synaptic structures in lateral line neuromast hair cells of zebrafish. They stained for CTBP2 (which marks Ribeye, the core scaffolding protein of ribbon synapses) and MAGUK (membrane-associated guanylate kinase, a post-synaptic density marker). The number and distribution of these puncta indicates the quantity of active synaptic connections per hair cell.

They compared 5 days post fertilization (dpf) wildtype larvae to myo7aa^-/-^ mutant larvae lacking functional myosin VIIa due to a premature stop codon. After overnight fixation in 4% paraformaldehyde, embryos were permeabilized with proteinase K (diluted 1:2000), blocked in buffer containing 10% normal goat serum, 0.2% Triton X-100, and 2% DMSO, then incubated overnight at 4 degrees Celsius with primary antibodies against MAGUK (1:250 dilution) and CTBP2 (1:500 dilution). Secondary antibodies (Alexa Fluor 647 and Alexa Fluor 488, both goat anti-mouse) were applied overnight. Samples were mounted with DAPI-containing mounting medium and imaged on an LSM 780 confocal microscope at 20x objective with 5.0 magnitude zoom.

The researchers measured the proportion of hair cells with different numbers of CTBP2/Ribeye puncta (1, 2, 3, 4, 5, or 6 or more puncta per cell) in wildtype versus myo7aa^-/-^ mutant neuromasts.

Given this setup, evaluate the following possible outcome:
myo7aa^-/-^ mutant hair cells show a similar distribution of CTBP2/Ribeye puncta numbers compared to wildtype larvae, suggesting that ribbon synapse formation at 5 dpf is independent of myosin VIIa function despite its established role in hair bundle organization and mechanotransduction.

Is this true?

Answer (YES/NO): NO